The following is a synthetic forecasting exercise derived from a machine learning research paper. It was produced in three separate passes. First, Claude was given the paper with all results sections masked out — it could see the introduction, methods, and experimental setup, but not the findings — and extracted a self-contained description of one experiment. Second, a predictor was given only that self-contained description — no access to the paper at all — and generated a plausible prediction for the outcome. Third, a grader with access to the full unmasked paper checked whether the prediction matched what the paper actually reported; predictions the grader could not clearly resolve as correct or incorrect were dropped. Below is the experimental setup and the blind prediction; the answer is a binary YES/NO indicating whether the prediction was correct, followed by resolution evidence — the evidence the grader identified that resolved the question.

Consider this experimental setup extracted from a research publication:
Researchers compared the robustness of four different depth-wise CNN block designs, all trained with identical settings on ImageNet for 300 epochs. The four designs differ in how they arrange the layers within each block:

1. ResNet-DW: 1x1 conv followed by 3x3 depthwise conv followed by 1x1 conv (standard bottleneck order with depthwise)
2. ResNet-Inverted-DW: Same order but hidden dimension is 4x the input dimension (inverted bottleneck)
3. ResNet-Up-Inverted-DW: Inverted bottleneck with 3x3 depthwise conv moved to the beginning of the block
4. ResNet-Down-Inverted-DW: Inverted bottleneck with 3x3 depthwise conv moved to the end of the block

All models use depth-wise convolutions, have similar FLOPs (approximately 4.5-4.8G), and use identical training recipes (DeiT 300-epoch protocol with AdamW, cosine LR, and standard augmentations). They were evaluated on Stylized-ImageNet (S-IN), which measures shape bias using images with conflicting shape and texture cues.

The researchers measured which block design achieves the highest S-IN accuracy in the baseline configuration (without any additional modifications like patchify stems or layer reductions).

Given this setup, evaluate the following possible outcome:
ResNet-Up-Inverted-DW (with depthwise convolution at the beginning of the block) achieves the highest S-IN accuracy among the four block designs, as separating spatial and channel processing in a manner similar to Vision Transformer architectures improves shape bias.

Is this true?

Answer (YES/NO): YES